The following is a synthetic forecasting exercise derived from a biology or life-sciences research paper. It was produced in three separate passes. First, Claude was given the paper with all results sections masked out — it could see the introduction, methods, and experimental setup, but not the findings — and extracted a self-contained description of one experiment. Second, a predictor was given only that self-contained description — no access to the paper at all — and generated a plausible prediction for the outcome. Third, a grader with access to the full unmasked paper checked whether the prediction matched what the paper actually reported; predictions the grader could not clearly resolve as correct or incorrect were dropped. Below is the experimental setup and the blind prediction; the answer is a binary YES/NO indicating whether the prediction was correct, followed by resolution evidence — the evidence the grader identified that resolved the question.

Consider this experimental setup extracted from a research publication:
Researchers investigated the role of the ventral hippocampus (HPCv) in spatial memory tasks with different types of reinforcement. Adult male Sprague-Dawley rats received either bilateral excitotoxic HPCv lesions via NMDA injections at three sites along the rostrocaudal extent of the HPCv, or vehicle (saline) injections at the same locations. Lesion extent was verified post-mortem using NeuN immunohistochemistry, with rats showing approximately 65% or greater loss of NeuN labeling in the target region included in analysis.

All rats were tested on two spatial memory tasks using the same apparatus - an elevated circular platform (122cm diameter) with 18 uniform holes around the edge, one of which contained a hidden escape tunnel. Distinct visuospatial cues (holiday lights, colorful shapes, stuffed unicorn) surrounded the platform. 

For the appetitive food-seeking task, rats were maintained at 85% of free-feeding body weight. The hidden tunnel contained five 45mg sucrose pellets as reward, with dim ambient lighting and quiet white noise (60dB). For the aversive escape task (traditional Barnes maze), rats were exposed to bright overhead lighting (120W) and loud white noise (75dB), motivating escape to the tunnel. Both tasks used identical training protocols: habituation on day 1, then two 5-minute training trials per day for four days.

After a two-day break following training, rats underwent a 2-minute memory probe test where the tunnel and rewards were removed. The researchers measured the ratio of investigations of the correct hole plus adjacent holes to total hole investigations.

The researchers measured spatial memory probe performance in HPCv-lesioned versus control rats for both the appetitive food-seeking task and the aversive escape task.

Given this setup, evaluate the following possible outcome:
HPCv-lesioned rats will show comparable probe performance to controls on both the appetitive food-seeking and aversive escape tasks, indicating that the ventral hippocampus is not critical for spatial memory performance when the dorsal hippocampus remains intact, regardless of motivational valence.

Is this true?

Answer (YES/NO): NO